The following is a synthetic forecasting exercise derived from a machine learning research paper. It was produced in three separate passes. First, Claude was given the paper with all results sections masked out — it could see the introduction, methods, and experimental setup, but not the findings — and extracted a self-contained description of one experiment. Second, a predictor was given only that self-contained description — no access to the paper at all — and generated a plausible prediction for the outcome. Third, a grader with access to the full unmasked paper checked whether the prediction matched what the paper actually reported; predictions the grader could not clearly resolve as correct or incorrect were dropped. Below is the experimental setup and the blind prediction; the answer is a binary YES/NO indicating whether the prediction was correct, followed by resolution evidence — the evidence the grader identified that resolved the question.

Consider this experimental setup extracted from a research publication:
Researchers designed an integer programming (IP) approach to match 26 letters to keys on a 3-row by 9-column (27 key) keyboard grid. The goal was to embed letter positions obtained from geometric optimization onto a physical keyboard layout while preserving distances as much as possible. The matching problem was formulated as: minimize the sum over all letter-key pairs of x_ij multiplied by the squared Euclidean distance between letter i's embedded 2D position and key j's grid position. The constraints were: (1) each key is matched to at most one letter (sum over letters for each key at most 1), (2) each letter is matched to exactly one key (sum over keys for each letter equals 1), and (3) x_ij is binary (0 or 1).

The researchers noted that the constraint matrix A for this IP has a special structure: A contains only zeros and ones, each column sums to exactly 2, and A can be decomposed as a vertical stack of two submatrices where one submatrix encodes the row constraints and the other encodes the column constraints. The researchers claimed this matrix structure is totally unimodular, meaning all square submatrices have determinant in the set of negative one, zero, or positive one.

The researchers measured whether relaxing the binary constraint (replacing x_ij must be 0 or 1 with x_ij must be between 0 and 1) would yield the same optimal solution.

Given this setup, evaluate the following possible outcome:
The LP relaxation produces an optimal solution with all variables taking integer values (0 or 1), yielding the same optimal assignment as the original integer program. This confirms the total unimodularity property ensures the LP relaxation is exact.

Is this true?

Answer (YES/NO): YES